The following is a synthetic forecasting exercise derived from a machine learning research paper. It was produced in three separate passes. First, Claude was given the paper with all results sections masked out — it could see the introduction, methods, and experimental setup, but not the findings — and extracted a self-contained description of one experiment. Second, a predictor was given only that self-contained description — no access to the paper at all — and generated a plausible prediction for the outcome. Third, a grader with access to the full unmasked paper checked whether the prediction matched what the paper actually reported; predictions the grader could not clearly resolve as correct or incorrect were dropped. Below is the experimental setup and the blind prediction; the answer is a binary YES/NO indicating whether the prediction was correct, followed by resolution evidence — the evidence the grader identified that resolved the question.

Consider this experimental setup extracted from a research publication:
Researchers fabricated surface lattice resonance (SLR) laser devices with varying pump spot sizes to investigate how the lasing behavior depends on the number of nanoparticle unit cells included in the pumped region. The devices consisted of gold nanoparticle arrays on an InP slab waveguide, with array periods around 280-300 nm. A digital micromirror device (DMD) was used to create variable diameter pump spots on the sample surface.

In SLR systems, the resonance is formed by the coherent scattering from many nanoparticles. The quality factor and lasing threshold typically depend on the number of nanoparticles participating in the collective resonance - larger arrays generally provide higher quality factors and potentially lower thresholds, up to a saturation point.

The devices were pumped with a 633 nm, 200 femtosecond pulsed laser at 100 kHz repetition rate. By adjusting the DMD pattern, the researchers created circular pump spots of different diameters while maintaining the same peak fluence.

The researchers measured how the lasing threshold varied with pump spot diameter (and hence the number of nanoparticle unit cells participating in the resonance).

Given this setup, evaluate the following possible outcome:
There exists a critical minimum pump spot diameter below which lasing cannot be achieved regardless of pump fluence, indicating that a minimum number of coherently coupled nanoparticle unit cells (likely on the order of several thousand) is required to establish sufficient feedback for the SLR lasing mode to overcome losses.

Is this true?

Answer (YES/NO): NO